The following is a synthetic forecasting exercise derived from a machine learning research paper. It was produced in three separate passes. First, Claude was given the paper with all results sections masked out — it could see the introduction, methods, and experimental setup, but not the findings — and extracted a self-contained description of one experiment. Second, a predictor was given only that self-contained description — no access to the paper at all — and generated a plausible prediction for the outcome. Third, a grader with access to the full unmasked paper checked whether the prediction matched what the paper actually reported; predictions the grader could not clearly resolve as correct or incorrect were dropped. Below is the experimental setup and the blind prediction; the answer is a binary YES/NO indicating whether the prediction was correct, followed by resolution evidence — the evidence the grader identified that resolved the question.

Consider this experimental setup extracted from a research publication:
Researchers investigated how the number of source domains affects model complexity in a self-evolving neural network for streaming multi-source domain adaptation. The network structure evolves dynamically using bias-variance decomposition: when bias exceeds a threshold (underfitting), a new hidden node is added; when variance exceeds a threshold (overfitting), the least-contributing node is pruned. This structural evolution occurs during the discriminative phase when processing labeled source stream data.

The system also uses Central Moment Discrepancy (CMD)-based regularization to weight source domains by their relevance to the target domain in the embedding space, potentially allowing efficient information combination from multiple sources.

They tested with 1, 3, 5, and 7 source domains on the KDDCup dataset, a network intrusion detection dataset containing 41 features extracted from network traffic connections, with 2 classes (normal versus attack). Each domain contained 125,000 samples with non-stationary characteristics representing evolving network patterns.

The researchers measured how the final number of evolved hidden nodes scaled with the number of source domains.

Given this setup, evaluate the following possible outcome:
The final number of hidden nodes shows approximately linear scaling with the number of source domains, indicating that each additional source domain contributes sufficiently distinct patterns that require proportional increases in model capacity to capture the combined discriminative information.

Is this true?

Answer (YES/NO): NO